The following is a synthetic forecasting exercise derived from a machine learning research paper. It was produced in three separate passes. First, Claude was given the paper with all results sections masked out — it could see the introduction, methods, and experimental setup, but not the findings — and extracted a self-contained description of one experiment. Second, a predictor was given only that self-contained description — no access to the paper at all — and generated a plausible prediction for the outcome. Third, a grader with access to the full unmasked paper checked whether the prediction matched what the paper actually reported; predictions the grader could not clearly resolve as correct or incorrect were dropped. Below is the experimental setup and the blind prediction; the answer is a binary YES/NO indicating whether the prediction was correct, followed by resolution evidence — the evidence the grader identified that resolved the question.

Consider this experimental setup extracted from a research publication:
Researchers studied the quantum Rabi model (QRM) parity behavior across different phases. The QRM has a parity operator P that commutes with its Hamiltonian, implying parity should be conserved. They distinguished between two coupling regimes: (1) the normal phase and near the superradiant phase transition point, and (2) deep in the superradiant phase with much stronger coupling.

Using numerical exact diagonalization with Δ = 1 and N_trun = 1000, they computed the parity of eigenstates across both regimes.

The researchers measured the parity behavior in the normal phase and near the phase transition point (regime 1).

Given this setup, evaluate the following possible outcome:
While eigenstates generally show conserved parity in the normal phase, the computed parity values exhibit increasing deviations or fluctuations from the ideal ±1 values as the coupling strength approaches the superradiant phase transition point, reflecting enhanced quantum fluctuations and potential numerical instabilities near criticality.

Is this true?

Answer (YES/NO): NO